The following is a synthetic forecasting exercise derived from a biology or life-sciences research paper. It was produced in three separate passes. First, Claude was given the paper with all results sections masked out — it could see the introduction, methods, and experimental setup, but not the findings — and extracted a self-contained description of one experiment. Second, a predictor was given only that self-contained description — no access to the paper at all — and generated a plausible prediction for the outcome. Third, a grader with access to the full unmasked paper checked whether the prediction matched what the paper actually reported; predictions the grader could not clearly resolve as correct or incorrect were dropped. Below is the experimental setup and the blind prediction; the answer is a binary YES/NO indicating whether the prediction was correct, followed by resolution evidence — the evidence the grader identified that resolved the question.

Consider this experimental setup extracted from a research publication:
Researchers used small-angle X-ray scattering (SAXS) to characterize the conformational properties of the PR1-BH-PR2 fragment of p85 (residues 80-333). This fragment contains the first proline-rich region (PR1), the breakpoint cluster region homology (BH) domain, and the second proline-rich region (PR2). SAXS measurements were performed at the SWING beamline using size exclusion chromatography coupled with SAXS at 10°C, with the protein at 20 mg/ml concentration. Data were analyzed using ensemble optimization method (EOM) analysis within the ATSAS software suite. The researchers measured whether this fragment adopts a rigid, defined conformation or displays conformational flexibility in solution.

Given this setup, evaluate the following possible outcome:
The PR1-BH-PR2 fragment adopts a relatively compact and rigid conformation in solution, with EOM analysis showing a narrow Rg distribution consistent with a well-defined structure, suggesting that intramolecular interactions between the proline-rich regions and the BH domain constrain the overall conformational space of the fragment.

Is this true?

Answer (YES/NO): NO